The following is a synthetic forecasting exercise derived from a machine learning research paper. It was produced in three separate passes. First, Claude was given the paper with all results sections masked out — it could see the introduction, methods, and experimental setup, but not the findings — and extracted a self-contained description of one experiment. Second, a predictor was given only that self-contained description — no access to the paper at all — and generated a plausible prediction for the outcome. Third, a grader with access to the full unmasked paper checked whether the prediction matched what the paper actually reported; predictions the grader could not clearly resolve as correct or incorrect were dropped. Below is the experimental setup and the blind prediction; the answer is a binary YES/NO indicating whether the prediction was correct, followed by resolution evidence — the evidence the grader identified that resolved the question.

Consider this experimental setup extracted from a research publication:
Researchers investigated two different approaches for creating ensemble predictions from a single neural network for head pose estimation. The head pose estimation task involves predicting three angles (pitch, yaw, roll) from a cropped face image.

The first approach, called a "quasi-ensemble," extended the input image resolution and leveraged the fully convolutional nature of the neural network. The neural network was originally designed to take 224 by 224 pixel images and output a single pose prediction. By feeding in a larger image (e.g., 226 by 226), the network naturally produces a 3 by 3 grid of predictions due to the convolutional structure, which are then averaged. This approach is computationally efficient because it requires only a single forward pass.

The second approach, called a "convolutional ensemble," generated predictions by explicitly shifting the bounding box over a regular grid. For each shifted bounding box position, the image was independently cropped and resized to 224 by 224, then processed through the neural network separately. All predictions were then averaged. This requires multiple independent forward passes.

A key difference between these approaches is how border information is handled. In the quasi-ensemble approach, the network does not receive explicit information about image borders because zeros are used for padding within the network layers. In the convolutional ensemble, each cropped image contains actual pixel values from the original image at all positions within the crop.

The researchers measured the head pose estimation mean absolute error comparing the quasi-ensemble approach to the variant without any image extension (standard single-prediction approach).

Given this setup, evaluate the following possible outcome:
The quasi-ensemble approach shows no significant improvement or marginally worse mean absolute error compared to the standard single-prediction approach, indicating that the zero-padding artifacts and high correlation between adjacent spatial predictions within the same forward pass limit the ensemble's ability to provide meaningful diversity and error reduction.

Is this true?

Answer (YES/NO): NO